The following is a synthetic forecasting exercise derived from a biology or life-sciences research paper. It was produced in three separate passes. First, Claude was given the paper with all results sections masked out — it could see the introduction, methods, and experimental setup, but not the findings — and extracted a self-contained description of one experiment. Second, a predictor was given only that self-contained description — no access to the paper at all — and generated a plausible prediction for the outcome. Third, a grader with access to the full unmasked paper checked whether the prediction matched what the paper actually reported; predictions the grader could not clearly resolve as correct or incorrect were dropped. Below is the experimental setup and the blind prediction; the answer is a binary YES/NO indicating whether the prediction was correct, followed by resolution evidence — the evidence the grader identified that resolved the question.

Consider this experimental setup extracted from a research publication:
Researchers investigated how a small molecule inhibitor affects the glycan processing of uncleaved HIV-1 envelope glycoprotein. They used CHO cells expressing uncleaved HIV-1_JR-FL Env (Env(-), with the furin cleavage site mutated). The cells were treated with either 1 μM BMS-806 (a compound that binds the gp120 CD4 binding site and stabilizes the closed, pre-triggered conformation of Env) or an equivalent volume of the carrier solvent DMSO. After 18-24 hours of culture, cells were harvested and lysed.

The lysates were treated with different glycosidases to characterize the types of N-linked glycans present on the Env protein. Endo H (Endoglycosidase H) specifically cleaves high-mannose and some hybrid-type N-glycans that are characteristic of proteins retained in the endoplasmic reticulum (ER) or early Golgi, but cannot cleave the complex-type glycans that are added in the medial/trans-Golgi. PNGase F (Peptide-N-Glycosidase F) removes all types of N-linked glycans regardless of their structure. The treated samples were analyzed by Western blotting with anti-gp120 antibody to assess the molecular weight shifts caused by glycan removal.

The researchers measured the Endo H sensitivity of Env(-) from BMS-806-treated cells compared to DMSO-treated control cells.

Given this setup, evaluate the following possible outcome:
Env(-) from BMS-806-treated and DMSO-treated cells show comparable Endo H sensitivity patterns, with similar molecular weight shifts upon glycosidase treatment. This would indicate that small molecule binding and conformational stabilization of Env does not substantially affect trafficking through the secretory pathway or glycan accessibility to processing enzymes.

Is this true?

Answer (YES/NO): NO